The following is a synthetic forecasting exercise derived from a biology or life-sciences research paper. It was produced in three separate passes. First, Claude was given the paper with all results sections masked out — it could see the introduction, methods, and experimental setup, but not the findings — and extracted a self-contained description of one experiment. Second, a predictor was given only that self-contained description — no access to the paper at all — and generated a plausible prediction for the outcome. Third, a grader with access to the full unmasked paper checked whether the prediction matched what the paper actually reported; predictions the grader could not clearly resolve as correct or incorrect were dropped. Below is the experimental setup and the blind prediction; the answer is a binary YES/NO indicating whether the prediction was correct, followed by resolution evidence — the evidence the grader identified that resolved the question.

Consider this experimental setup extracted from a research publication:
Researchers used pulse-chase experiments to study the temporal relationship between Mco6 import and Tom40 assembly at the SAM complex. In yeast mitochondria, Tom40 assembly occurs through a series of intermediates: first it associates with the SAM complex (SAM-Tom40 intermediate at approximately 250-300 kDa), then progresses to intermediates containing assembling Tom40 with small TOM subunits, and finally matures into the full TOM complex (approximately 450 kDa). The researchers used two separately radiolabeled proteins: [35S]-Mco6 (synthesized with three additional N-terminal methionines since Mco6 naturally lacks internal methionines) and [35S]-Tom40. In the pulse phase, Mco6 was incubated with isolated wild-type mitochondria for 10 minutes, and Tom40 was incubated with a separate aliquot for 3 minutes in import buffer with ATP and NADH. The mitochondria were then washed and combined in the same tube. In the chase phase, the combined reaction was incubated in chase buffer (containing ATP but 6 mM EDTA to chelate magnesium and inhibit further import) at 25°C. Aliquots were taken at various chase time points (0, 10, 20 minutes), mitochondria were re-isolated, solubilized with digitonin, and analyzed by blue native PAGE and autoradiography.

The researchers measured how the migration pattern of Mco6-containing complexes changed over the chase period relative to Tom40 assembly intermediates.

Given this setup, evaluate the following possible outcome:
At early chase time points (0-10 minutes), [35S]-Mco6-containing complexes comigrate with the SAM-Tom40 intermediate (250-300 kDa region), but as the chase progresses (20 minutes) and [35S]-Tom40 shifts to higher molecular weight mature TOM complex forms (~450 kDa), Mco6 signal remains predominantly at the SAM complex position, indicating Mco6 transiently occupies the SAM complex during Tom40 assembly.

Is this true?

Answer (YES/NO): NO